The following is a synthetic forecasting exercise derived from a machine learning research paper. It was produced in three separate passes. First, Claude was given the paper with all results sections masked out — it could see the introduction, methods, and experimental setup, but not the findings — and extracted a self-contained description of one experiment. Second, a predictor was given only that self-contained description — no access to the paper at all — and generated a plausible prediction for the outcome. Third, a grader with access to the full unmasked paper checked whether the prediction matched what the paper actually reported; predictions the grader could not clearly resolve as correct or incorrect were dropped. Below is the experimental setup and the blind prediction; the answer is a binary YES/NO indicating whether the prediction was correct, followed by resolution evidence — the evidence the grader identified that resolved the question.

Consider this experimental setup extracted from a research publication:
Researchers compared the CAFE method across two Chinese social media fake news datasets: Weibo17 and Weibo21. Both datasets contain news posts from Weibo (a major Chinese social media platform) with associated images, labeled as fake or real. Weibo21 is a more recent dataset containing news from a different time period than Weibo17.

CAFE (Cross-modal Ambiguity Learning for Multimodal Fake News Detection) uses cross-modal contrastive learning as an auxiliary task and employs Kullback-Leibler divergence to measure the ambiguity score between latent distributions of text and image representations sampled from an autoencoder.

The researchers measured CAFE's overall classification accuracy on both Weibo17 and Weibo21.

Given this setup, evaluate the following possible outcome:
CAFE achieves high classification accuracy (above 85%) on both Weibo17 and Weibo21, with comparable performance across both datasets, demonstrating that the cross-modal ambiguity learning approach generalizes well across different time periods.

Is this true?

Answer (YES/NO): NO